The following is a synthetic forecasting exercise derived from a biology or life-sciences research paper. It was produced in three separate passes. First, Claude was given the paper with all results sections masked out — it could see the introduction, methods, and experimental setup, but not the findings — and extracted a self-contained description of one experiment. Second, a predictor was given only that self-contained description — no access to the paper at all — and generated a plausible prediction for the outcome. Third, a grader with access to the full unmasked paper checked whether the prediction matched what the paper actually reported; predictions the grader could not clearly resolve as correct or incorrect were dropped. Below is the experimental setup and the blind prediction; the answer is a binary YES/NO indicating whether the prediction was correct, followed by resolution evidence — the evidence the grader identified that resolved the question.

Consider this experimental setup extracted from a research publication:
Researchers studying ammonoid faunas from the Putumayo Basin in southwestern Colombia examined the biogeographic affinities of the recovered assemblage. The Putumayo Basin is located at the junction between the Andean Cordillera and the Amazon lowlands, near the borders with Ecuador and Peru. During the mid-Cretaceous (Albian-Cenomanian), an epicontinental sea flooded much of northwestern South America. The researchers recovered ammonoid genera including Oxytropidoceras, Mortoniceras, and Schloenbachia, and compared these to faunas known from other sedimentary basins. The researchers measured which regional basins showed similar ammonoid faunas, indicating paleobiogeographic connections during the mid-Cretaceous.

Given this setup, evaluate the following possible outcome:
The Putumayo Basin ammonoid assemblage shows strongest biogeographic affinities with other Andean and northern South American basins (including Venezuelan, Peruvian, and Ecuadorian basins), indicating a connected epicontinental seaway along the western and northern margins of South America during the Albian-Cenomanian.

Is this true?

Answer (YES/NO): NO